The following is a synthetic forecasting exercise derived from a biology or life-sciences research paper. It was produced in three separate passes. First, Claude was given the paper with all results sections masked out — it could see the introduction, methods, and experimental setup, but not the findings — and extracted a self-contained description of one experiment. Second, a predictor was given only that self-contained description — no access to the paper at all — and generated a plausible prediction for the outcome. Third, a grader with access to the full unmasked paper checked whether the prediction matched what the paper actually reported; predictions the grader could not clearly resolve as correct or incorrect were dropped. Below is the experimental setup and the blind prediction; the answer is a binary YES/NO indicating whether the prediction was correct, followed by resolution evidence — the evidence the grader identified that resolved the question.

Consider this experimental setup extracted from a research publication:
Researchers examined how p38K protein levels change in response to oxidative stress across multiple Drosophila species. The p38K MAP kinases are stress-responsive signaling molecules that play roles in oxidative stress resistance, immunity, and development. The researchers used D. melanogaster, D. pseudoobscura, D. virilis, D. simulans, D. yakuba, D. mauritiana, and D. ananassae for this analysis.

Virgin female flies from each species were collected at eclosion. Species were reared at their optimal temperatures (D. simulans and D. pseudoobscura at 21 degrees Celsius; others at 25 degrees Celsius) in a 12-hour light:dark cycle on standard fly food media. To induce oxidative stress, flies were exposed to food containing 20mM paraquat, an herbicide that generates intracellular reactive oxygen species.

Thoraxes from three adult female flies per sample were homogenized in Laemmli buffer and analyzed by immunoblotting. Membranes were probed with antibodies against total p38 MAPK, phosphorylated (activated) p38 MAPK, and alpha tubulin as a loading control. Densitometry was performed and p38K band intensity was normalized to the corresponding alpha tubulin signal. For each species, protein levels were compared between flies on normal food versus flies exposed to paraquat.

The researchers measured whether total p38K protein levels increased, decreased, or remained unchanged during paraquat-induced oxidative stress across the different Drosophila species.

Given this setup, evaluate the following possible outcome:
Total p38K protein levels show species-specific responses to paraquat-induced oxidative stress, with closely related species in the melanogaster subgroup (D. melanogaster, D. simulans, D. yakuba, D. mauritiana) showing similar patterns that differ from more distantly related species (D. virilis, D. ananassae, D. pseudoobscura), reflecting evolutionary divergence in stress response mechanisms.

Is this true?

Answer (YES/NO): NO